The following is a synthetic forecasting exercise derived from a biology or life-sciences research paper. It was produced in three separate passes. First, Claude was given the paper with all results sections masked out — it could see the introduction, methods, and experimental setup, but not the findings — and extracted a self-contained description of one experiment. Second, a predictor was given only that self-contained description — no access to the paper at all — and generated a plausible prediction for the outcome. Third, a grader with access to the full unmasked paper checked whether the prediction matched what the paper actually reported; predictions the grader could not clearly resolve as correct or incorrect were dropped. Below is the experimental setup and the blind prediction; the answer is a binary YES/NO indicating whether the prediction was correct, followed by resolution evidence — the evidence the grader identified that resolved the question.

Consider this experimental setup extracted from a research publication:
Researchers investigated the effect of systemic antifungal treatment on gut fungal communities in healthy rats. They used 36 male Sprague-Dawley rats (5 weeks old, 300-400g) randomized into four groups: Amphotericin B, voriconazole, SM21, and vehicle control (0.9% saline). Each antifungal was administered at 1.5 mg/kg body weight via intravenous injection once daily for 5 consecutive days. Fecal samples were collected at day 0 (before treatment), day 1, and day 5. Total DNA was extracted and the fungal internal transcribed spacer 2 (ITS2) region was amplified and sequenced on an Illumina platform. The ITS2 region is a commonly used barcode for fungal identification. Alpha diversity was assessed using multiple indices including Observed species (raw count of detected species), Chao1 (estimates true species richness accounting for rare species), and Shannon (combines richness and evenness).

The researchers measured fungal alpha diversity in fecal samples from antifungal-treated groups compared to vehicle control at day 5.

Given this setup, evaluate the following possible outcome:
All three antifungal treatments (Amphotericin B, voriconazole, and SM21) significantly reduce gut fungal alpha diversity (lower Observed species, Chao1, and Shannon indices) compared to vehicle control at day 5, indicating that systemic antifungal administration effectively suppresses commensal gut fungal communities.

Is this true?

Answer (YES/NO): NO